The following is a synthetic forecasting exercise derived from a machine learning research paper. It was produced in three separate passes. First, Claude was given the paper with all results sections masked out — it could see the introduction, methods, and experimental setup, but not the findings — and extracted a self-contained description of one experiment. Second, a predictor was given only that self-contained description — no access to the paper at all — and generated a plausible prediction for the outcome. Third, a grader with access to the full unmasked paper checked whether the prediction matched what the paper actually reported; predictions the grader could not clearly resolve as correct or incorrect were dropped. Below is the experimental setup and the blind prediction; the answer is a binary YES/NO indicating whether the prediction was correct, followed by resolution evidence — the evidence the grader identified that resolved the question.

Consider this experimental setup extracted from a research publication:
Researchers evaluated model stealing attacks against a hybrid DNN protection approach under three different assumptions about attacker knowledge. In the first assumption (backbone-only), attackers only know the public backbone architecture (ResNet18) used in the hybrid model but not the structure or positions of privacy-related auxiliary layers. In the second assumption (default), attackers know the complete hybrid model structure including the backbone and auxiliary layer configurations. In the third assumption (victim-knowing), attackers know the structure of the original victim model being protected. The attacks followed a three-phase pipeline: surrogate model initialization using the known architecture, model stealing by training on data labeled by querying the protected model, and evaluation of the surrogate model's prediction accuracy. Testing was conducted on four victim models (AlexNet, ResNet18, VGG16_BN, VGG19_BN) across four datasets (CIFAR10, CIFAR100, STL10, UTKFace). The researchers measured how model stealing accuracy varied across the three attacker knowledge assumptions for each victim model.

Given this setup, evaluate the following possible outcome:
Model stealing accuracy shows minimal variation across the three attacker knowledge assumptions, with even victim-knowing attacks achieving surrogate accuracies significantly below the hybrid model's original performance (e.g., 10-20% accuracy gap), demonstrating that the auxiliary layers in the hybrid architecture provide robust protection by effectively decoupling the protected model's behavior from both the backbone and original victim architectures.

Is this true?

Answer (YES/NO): NO